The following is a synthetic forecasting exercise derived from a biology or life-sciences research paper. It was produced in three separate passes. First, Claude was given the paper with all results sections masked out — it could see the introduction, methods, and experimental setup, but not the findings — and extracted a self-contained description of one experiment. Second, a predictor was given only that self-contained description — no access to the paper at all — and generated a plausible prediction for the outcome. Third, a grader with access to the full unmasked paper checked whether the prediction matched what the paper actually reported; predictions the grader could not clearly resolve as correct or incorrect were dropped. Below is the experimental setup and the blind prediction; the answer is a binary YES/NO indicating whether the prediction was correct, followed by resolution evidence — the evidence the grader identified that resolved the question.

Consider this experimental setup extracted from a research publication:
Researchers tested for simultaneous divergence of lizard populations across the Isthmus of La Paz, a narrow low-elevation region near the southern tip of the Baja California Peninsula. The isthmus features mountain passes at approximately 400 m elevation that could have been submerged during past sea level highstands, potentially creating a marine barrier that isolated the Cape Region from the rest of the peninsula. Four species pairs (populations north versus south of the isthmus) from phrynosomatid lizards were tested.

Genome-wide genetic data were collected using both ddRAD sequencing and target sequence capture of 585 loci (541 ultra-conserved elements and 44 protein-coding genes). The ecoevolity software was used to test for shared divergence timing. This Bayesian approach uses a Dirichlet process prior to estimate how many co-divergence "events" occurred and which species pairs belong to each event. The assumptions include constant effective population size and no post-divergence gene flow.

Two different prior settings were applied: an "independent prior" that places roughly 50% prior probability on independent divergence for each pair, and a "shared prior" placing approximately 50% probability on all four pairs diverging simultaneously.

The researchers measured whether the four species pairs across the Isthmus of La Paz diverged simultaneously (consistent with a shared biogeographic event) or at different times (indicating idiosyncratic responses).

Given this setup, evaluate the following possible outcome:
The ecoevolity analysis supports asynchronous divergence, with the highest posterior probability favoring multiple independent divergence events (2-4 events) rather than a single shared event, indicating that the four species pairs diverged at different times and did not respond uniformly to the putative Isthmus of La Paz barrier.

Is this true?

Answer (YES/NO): YES